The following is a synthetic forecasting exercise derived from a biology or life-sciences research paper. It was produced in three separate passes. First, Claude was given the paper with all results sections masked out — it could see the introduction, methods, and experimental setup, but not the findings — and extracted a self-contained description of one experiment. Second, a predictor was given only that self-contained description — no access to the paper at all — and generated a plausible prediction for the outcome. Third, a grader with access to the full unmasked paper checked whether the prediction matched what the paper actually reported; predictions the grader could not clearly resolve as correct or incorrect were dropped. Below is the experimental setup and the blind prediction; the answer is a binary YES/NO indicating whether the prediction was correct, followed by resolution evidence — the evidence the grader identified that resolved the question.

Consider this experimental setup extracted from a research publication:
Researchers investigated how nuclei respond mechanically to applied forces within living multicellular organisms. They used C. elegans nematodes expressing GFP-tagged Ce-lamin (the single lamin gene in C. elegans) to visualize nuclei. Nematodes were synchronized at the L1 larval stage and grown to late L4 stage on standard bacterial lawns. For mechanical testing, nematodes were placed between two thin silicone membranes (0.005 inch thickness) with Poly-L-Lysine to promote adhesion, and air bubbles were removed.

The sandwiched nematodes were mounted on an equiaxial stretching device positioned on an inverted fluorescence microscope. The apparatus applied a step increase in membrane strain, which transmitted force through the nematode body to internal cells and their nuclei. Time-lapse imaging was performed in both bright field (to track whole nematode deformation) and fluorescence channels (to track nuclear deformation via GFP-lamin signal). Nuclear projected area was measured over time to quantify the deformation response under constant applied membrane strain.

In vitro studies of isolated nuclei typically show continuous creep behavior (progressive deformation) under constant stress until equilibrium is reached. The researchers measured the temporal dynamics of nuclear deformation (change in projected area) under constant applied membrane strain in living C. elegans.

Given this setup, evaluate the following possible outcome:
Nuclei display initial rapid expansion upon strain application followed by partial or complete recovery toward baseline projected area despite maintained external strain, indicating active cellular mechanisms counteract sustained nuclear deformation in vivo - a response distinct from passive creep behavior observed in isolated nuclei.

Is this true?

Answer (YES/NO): YES